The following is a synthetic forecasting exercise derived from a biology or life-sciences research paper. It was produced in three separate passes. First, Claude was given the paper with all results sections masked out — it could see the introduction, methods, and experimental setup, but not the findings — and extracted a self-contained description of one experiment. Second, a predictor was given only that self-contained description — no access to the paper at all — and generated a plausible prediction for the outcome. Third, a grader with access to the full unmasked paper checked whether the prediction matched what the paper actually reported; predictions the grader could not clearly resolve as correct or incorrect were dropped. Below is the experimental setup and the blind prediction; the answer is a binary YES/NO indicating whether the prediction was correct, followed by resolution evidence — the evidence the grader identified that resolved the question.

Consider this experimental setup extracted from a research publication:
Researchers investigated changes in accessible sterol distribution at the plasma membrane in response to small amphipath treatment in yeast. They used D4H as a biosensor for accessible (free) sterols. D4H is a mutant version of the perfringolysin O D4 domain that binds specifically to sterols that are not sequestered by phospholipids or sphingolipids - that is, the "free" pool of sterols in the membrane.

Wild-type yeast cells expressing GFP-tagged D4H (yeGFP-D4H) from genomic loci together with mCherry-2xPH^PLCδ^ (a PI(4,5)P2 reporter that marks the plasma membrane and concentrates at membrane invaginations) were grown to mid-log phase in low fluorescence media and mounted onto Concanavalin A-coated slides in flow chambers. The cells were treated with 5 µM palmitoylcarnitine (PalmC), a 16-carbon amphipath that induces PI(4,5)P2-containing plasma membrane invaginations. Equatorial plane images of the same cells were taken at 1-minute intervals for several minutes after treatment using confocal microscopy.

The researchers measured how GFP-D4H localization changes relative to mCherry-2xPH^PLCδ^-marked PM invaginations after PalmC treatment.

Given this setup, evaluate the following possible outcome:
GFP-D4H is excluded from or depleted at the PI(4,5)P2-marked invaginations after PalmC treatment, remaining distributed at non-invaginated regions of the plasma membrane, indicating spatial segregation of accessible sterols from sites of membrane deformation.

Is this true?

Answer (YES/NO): NO